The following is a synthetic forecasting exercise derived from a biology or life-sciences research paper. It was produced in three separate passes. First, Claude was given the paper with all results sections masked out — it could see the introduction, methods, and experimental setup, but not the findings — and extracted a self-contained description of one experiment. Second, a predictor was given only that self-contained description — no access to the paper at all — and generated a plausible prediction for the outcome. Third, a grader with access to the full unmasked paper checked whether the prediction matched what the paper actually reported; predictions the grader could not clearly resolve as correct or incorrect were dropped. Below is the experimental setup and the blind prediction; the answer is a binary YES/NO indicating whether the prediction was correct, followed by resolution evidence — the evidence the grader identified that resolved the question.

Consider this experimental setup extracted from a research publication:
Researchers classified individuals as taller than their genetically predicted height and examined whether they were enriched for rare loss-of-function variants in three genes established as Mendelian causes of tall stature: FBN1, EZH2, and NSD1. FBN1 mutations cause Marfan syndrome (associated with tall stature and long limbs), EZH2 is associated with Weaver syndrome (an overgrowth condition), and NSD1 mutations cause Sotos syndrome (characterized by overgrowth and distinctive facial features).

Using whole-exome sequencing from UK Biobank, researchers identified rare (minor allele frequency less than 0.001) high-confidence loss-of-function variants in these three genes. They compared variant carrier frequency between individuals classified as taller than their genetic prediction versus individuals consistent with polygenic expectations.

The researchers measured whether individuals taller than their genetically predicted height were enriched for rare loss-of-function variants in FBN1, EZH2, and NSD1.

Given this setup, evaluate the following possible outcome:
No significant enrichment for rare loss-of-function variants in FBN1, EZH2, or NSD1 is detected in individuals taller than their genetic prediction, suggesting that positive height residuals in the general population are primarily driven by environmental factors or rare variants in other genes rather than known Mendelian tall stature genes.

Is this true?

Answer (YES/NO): NO